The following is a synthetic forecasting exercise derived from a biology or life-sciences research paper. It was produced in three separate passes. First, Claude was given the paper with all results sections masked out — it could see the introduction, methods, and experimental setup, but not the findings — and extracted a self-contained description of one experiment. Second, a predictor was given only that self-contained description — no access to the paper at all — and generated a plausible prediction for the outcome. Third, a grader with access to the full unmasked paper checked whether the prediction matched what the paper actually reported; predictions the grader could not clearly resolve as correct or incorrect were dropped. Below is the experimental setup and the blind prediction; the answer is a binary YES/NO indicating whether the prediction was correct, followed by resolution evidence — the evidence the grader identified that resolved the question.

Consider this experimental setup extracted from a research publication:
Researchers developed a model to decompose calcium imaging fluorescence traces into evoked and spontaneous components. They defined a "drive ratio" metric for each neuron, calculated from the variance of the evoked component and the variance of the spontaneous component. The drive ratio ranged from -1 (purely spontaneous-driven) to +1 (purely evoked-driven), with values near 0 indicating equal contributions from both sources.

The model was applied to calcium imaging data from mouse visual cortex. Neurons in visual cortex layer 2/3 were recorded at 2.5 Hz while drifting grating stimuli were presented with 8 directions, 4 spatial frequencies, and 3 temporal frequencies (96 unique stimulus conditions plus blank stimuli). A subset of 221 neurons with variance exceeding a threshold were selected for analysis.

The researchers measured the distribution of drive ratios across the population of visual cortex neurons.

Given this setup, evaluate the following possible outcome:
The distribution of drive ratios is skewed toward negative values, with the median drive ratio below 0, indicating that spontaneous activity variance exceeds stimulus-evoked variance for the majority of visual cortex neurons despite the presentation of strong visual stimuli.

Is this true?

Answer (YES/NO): NO